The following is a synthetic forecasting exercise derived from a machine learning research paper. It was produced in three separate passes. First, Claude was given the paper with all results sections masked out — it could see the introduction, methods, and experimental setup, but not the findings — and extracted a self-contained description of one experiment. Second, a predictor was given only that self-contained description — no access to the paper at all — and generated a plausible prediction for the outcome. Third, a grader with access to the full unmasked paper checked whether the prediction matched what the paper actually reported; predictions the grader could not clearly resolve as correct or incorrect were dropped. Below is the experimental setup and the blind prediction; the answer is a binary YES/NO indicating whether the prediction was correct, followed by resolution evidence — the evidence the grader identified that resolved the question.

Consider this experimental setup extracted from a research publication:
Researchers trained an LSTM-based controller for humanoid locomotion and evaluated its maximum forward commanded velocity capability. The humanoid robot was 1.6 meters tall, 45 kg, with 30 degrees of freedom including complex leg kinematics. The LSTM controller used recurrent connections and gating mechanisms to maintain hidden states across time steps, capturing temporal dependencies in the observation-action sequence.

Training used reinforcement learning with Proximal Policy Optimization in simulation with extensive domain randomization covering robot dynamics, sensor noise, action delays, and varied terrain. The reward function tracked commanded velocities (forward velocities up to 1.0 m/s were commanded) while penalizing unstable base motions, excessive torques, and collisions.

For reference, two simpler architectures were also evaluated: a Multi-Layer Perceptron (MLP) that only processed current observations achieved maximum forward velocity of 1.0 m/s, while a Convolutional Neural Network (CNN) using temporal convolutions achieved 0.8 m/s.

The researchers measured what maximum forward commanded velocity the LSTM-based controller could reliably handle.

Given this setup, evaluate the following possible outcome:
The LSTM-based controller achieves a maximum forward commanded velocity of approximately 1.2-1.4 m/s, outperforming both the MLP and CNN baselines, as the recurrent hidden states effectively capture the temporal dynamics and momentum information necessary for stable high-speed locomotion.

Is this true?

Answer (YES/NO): NO